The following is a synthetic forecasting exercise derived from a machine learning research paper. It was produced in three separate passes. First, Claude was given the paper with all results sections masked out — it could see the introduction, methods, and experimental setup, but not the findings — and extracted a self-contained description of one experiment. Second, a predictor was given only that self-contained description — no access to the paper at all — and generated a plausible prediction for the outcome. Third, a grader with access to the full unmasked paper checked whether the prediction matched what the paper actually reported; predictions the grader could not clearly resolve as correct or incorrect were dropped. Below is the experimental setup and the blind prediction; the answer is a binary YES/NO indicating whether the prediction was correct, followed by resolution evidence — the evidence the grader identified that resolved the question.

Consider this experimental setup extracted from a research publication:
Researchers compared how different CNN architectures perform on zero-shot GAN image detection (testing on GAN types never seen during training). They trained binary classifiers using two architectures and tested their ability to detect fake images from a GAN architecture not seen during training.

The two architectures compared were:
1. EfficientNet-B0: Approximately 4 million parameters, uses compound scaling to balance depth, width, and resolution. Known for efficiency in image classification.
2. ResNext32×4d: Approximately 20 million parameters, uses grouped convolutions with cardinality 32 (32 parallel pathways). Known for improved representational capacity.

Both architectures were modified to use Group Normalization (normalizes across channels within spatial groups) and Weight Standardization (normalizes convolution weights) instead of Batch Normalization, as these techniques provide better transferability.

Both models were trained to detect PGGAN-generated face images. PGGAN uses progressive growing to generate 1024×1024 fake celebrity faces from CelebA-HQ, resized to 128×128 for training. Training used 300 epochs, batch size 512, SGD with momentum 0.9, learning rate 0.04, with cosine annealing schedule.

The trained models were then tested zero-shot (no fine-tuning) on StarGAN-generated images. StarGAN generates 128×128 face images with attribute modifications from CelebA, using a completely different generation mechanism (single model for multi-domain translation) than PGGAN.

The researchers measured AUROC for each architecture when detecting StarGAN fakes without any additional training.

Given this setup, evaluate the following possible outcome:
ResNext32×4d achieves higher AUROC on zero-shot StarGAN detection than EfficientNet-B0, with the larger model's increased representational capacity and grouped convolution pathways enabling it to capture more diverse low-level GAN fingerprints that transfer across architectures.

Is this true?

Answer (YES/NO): YES